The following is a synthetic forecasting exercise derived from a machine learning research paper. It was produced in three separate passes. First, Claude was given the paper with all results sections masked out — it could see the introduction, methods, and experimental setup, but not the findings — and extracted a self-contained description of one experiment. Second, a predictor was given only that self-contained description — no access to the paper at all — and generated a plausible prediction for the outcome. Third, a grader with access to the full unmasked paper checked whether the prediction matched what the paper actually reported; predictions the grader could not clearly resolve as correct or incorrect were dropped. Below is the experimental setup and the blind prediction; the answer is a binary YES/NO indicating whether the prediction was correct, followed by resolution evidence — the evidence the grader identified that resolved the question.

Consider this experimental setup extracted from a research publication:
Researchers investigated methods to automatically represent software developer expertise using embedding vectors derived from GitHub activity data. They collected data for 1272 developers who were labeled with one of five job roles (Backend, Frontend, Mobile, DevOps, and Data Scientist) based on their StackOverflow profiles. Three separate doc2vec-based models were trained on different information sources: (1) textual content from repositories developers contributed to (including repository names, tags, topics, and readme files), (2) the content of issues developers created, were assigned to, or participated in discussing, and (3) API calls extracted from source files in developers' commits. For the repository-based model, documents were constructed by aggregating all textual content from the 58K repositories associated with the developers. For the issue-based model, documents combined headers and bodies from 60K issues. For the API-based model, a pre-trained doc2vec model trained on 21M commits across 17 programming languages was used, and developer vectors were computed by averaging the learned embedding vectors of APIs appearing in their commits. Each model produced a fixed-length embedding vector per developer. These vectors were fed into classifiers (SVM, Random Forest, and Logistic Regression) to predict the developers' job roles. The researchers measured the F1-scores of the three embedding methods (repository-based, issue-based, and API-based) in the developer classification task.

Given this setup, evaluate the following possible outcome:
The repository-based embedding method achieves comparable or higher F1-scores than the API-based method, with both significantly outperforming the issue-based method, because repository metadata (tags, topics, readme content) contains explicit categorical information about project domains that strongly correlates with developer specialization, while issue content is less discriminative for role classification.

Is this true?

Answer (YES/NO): NO